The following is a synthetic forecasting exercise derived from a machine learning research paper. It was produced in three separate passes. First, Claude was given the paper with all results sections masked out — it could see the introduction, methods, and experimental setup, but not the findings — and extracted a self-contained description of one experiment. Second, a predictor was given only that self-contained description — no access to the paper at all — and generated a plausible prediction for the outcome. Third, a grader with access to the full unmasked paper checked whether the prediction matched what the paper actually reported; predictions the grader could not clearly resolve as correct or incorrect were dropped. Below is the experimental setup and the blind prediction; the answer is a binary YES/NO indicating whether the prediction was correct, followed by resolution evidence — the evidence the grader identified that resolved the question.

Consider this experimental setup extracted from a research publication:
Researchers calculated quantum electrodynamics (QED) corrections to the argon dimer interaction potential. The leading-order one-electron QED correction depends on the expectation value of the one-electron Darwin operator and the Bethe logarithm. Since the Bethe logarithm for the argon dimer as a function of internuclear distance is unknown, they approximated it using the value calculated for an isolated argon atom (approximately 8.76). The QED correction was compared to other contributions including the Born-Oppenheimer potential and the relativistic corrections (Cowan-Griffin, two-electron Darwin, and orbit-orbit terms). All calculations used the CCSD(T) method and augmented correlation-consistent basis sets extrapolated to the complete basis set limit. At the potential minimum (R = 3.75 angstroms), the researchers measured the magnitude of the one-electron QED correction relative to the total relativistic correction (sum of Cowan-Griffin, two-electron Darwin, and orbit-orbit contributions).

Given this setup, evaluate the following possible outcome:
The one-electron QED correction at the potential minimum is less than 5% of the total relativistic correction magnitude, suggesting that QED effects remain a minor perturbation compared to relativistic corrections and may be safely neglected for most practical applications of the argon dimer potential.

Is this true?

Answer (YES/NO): NO